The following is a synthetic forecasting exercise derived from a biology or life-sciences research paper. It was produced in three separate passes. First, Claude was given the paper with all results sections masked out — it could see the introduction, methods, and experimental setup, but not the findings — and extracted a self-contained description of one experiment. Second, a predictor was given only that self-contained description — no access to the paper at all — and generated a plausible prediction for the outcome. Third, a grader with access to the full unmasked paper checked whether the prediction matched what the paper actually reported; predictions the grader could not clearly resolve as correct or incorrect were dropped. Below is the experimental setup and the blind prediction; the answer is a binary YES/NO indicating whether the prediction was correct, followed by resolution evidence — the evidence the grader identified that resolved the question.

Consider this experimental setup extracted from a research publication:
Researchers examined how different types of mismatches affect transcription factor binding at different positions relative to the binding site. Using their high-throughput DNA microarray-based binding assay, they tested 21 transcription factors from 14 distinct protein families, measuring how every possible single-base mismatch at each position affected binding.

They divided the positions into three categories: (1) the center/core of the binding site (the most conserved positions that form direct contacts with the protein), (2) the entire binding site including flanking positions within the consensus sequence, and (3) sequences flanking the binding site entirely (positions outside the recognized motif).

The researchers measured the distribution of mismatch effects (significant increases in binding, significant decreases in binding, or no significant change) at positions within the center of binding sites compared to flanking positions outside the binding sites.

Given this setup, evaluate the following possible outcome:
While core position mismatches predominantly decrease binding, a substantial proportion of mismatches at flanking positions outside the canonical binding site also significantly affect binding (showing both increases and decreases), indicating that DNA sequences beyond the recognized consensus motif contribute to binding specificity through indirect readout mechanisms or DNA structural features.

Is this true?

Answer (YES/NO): NO